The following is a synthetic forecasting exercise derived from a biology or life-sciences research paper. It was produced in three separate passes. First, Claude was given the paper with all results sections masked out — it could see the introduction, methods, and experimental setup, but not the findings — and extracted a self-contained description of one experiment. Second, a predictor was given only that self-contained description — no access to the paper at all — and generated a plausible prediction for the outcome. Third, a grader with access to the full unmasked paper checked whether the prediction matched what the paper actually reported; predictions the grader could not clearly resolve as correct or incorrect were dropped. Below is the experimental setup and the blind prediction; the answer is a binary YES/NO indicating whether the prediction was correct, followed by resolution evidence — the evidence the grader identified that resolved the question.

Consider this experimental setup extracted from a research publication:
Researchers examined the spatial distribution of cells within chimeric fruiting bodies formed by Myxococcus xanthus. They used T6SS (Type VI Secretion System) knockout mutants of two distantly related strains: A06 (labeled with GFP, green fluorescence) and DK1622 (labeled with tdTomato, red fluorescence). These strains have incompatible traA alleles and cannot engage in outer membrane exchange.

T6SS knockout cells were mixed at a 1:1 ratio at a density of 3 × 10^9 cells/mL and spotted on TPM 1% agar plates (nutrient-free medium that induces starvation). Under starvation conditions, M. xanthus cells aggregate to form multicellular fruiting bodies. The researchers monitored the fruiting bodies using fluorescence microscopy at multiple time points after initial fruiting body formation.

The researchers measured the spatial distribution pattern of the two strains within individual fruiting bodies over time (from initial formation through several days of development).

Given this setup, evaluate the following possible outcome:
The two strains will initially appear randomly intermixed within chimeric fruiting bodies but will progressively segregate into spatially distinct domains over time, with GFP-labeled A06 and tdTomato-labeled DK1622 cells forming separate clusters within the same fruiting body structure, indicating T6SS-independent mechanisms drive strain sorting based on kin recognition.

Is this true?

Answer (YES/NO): YES